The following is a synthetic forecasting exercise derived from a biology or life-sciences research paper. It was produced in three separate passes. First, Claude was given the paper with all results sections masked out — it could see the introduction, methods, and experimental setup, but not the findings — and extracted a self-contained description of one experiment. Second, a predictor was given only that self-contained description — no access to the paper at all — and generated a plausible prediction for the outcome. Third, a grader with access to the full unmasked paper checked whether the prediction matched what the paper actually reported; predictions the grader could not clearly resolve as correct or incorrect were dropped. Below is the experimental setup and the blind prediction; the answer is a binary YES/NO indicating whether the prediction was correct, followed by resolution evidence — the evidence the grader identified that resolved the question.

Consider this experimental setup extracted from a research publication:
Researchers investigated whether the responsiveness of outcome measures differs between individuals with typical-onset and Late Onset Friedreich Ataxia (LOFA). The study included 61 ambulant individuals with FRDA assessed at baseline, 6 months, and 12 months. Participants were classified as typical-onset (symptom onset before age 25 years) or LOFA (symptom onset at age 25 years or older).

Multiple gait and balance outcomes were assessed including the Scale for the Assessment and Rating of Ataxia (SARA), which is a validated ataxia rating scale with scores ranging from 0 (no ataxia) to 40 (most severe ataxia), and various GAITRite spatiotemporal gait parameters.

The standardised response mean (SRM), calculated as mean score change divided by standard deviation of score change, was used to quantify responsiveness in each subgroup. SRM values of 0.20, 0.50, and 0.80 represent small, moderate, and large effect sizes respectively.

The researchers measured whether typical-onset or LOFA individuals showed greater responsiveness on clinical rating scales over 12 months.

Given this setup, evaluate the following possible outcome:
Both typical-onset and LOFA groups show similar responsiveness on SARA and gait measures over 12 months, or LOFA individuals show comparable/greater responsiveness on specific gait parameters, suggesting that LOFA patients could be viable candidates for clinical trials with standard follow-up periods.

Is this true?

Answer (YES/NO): NO